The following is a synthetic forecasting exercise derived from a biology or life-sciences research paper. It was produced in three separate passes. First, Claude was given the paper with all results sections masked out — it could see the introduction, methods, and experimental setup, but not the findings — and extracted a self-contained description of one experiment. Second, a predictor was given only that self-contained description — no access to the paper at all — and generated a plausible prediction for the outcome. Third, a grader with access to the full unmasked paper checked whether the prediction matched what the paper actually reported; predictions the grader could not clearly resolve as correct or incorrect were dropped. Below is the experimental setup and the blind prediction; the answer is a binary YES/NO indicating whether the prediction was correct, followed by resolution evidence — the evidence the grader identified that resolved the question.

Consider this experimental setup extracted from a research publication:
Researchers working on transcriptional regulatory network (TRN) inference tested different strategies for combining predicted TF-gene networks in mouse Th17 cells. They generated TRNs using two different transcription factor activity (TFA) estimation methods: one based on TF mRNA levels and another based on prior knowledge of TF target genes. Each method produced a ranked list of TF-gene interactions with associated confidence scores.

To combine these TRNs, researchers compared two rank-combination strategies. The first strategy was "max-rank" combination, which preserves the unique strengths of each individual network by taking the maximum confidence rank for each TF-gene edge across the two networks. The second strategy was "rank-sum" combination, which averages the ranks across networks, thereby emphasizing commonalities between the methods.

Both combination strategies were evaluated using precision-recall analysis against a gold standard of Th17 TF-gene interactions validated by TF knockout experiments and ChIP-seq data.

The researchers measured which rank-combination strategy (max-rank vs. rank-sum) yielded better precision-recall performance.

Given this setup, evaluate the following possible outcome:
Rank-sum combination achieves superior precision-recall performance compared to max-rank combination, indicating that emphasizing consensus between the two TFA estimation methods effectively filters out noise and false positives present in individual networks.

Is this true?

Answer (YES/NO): NO